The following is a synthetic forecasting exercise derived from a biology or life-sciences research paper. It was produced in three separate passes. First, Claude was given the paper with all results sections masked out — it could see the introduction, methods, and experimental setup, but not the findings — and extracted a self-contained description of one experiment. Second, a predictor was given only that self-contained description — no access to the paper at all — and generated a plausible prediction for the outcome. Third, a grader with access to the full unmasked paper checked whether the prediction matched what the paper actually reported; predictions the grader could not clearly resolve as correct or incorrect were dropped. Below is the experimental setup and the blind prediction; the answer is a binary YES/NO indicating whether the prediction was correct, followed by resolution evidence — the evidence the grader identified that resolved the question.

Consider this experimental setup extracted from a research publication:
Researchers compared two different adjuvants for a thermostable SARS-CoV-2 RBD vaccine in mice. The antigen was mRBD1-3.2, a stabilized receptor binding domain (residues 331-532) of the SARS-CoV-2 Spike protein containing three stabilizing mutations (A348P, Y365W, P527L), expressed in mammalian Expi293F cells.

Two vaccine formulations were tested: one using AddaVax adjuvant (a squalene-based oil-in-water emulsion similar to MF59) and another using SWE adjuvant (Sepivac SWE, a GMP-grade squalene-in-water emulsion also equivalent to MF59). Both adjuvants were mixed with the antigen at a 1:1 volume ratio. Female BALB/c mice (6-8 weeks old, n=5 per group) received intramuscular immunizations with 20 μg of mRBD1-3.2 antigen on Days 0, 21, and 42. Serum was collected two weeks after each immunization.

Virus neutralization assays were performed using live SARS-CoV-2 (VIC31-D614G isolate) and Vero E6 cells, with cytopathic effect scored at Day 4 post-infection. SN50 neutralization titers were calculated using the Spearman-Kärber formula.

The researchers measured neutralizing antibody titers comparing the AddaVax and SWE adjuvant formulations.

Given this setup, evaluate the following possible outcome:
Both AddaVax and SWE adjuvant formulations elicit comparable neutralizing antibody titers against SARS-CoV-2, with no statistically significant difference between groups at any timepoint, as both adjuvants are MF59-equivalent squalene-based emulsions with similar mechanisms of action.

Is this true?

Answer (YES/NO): YES